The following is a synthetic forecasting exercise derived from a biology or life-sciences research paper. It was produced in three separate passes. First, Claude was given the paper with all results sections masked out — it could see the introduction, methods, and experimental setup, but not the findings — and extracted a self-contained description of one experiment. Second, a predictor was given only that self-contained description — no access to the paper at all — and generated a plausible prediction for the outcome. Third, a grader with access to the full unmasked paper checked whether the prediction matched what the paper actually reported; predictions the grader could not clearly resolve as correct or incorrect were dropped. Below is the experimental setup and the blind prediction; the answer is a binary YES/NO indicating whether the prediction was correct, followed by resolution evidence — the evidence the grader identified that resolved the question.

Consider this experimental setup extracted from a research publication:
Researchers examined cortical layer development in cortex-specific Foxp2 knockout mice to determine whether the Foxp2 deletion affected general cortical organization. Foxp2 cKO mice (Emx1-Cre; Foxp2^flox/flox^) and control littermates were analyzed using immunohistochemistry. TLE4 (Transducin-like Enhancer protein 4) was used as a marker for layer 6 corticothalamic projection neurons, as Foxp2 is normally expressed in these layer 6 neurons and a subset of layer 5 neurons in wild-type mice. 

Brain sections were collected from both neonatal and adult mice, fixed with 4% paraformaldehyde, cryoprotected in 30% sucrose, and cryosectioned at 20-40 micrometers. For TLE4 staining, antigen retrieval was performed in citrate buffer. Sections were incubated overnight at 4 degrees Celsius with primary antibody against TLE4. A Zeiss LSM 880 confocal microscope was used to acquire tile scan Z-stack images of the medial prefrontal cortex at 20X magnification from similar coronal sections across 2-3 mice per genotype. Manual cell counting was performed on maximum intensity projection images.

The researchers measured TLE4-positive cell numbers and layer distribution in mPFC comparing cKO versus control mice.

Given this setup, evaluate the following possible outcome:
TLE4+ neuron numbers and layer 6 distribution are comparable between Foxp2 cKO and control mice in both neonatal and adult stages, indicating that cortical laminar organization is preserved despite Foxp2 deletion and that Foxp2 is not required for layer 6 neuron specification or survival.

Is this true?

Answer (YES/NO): YES